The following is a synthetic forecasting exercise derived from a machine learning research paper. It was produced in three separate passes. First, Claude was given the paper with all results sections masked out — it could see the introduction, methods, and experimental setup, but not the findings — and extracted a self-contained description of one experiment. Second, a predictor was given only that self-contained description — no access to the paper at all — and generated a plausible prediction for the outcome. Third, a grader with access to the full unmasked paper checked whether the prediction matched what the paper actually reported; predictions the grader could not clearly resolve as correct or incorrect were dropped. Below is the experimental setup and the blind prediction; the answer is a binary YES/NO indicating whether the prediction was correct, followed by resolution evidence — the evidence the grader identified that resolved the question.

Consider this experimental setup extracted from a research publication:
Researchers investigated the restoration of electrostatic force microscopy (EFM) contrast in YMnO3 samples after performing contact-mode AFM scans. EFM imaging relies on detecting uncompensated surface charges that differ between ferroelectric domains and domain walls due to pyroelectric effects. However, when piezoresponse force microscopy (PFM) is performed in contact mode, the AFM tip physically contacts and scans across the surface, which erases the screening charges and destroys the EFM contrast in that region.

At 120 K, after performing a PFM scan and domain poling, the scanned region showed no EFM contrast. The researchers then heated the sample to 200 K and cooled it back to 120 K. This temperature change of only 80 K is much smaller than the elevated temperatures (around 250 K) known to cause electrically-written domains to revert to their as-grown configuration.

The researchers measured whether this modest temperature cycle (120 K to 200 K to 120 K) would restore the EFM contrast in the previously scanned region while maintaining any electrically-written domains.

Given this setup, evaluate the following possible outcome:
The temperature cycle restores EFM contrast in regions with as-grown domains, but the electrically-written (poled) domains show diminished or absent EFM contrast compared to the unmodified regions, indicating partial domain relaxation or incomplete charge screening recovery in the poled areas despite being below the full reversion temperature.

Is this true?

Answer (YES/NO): NO